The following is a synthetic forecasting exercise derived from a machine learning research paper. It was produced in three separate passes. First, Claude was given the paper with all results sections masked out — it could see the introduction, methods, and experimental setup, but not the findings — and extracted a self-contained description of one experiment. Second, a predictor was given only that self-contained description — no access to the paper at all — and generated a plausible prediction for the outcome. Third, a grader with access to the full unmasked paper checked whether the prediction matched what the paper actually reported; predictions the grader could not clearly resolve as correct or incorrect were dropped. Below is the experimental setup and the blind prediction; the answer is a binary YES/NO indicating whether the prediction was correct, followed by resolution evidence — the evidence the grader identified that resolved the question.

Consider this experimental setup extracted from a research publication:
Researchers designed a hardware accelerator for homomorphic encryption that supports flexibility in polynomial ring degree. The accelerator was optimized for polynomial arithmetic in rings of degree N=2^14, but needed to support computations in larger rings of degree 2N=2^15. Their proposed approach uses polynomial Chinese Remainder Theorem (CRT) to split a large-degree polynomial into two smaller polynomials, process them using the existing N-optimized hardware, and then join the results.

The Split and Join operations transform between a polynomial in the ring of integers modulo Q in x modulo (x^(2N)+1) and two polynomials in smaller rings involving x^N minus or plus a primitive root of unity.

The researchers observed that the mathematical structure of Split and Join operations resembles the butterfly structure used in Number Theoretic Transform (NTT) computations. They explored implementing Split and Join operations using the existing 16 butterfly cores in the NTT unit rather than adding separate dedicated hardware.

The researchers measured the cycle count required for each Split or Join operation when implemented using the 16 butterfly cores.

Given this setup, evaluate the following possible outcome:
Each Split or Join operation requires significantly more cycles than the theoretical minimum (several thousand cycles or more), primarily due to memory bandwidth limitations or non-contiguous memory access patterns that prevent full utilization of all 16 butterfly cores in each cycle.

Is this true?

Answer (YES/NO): NO